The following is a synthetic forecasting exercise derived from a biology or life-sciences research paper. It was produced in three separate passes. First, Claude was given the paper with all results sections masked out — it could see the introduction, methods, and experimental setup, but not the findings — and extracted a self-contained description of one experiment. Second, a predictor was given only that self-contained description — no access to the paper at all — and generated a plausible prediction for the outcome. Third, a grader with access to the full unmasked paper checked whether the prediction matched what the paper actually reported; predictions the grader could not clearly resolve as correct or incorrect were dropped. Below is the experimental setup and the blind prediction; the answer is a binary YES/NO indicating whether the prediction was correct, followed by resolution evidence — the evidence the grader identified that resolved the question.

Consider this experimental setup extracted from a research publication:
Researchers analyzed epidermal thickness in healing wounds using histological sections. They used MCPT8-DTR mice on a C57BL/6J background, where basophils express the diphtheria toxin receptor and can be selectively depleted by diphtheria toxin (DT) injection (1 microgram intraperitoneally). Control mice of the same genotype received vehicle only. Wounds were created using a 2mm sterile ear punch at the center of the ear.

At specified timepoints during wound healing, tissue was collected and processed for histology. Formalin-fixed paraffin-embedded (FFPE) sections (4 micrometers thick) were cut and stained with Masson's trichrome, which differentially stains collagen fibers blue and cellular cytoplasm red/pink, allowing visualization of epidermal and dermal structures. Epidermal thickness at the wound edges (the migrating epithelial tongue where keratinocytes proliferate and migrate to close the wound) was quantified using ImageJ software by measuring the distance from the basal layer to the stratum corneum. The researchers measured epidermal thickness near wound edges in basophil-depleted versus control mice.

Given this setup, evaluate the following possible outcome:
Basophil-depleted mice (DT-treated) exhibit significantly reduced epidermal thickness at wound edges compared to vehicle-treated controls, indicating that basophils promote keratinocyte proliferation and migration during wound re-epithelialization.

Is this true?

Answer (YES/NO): NO